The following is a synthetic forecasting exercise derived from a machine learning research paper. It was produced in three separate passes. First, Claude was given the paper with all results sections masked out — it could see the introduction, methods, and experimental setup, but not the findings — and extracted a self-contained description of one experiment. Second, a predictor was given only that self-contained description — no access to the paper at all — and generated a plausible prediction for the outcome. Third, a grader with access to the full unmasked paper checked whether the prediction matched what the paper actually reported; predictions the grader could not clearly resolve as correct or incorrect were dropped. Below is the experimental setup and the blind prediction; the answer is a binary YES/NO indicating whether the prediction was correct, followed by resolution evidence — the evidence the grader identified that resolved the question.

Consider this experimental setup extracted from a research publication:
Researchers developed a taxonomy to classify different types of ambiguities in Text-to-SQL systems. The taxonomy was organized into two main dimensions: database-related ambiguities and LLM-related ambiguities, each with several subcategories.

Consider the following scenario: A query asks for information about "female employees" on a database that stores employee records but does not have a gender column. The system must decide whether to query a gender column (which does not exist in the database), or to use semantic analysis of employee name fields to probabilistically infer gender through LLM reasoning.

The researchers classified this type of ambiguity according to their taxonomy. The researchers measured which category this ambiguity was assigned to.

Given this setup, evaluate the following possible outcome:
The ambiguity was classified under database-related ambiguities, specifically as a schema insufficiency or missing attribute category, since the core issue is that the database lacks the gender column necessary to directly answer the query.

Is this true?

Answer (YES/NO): NO